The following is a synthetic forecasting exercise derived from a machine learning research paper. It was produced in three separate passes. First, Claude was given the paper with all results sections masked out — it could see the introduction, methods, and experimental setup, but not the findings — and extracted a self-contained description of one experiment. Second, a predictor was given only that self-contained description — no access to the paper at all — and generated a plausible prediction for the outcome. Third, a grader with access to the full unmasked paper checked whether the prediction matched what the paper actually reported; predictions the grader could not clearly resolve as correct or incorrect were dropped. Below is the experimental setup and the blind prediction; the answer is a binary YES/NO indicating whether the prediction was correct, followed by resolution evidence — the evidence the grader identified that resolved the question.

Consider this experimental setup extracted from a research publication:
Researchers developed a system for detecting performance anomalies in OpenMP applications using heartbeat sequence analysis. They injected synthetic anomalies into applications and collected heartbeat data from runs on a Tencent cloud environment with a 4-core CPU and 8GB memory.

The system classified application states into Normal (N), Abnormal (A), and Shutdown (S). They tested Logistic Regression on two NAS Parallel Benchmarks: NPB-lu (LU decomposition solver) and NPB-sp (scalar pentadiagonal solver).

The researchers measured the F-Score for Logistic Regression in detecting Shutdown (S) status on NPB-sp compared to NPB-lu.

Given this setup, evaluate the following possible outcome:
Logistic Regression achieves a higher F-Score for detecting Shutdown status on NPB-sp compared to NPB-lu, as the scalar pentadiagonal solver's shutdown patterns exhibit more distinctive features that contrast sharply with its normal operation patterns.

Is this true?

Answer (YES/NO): YES